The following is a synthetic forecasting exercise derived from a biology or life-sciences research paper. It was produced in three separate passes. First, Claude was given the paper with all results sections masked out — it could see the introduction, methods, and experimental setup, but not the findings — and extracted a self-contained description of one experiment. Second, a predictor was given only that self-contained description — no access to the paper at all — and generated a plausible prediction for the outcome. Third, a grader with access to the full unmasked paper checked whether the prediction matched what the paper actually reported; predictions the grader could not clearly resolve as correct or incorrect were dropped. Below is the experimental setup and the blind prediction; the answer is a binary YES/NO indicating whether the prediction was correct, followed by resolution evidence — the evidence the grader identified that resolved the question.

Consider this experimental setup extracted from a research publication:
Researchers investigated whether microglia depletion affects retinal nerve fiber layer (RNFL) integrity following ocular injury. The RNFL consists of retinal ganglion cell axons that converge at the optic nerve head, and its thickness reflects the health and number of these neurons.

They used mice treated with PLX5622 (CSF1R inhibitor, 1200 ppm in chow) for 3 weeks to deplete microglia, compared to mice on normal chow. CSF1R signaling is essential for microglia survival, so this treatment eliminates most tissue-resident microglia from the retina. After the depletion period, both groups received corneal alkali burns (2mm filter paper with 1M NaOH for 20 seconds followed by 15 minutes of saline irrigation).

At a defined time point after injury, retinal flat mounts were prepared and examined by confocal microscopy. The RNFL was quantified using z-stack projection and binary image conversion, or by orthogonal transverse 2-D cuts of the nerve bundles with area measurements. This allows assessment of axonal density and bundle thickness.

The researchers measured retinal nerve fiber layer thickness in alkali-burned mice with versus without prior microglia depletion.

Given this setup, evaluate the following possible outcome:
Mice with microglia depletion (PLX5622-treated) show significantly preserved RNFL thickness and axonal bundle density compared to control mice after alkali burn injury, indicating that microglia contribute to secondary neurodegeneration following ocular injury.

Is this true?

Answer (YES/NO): NO